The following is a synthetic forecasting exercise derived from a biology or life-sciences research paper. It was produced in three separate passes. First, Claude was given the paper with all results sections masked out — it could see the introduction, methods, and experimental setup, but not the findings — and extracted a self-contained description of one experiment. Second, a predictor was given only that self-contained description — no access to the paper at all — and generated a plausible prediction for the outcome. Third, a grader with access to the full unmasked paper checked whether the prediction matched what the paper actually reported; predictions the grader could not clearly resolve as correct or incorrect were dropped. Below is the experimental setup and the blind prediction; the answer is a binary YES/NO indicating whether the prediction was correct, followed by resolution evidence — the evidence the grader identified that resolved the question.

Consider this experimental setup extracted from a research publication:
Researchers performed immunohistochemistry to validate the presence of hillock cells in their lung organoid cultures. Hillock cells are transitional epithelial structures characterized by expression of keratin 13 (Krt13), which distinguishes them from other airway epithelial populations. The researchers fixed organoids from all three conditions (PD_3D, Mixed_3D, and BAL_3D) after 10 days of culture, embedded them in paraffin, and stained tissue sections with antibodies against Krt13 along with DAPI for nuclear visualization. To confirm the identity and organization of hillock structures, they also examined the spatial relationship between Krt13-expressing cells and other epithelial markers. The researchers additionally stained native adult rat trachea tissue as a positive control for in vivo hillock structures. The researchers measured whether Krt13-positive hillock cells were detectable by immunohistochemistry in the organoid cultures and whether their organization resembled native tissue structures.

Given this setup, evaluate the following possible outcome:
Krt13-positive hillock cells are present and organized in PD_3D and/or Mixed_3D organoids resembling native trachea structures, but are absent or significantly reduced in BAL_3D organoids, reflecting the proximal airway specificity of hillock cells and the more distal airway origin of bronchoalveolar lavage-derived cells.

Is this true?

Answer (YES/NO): NO